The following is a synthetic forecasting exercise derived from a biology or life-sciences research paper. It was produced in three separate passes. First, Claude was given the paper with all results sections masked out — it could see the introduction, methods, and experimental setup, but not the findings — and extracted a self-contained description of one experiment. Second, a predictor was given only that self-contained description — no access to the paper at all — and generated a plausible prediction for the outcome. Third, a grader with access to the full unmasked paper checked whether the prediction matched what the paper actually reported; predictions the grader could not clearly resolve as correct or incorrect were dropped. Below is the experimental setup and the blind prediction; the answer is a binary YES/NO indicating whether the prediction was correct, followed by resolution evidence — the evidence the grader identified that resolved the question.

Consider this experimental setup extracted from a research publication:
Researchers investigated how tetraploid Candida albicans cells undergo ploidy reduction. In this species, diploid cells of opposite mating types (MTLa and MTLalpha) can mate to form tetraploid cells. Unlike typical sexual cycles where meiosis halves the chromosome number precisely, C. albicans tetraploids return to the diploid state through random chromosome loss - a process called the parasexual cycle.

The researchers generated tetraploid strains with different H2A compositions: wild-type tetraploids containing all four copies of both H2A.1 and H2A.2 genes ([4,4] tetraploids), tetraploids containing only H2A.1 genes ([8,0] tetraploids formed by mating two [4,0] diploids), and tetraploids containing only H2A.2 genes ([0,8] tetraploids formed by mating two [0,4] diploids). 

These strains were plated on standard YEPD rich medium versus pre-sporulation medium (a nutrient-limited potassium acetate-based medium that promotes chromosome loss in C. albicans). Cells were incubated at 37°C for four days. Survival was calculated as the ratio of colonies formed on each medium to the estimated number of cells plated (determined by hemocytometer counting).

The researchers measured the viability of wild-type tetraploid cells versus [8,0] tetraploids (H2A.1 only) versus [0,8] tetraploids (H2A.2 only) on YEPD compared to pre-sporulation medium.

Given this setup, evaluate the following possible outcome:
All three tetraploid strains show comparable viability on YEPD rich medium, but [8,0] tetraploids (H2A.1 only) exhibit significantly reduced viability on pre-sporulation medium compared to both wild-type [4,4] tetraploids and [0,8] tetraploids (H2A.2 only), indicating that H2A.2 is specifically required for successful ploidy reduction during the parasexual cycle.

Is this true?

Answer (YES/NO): YES